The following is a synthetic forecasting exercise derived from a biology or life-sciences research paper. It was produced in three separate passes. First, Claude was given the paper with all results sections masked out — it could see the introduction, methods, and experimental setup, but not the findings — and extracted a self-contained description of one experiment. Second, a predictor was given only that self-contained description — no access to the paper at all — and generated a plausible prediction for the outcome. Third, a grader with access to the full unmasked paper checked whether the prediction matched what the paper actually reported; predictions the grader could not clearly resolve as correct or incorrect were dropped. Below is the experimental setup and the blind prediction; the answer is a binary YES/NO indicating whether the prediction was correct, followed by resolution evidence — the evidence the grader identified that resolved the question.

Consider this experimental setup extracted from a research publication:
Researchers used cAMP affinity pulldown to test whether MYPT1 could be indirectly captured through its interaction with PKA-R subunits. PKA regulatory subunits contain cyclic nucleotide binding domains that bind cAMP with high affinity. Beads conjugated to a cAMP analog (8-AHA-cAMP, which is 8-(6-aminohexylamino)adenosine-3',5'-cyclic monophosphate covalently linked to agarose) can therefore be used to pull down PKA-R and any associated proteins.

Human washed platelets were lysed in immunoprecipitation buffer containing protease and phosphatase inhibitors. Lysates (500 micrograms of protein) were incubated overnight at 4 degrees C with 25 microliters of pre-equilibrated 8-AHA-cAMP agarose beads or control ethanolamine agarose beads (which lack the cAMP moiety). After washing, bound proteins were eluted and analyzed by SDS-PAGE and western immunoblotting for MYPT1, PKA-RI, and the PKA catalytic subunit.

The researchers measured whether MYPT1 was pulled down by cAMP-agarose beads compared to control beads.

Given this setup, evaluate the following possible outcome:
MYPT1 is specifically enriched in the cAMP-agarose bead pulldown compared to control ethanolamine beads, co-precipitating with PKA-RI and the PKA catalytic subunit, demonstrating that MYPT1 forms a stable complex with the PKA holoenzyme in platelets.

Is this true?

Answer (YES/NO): NO